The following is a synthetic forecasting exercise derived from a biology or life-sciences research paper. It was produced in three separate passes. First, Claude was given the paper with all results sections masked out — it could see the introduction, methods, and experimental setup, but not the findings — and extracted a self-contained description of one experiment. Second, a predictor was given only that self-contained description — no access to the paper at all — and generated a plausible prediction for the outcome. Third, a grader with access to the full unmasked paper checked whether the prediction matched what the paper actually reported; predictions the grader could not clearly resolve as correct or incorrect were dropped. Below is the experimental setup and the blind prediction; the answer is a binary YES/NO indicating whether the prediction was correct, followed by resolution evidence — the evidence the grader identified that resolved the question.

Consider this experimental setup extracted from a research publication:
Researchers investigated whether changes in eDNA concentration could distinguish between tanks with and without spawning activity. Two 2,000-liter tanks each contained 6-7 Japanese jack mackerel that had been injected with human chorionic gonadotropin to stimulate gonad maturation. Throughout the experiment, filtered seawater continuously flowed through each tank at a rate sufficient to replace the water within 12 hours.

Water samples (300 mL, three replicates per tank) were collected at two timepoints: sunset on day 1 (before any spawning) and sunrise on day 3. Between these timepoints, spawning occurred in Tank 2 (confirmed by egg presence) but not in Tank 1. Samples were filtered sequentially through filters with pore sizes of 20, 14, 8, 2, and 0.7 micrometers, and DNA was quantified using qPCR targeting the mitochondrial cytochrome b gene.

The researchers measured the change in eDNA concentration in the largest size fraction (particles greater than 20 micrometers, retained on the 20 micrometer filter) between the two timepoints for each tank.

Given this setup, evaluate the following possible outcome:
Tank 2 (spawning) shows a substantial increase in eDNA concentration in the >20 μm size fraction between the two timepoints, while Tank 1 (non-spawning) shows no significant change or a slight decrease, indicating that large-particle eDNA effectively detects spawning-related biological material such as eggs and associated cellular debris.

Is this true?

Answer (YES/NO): NO